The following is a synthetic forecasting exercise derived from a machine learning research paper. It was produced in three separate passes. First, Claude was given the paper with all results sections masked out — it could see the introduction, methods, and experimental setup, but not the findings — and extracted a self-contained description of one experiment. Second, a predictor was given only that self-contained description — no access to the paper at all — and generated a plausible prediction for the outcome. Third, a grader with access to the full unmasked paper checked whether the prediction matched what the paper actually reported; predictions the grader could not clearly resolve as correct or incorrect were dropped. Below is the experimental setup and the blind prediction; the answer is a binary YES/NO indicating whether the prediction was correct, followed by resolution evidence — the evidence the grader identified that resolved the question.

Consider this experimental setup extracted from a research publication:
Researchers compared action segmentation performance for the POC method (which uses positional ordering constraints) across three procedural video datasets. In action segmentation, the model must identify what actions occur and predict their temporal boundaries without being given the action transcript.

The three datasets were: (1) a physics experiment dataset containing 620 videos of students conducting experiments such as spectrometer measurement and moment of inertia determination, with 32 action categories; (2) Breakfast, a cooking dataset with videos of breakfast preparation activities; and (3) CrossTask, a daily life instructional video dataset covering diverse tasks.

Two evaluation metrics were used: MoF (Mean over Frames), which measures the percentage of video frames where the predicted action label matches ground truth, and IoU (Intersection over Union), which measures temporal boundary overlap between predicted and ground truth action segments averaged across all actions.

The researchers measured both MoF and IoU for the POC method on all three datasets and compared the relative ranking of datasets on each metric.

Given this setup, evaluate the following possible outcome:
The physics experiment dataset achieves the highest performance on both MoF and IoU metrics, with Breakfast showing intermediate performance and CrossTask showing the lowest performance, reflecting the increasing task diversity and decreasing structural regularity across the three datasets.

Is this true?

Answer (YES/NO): NO